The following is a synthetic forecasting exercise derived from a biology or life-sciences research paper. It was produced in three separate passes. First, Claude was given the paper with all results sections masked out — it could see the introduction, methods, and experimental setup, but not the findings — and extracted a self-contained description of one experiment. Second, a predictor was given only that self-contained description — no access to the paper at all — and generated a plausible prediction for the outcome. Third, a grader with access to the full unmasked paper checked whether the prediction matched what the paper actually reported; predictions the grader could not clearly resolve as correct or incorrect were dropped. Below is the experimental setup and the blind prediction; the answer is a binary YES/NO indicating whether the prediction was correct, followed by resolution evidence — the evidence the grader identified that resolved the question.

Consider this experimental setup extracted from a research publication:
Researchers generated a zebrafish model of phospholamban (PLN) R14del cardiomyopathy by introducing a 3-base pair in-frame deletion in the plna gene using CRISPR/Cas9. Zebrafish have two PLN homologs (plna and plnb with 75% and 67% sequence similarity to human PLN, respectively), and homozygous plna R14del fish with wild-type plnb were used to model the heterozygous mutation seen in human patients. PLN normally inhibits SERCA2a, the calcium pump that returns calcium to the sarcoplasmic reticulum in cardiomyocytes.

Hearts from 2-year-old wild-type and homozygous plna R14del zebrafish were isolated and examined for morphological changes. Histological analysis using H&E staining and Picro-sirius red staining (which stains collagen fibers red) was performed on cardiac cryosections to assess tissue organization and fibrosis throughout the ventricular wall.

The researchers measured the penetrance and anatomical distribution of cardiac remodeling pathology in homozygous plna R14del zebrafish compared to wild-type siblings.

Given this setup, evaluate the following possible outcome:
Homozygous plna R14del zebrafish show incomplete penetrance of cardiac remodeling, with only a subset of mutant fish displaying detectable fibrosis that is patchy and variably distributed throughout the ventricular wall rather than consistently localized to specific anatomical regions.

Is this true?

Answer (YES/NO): NO